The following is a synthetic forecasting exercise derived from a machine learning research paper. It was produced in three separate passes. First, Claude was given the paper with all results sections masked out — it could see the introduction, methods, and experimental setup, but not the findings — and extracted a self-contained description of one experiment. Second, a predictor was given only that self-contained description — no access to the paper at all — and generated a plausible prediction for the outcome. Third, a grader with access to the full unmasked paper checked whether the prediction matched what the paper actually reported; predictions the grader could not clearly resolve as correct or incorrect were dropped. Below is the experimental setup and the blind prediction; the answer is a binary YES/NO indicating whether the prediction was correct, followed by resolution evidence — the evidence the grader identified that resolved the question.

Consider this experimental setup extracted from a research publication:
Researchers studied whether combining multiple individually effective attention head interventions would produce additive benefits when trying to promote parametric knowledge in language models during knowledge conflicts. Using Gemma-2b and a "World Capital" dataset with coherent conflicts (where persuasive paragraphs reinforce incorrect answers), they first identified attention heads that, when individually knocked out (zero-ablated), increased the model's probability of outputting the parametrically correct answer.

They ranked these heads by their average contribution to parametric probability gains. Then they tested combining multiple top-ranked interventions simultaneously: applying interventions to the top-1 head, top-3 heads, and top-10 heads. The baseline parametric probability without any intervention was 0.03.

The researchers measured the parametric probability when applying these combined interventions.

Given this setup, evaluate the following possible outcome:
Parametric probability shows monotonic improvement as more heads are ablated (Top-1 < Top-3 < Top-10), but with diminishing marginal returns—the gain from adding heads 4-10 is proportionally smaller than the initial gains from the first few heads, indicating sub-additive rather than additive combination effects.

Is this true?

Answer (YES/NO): NO